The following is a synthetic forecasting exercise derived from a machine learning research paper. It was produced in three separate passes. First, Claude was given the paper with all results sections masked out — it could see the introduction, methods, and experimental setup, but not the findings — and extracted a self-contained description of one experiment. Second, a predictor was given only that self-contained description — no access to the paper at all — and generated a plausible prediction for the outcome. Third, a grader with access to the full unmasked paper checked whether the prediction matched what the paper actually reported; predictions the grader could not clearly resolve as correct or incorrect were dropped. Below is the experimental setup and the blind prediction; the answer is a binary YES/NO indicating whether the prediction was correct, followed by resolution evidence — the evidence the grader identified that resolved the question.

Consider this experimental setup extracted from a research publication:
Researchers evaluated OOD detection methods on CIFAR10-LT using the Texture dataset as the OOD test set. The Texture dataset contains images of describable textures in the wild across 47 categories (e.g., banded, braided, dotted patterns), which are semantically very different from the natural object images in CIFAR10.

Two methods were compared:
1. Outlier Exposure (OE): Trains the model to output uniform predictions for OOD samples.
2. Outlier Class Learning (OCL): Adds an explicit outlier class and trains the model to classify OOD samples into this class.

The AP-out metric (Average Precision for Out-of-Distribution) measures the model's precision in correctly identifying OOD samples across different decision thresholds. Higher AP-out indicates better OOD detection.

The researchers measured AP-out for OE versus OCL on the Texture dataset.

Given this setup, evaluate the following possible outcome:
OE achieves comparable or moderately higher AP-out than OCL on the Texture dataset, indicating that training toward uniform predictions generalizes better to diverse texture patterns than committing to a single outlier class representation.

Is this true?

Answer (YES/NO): NO